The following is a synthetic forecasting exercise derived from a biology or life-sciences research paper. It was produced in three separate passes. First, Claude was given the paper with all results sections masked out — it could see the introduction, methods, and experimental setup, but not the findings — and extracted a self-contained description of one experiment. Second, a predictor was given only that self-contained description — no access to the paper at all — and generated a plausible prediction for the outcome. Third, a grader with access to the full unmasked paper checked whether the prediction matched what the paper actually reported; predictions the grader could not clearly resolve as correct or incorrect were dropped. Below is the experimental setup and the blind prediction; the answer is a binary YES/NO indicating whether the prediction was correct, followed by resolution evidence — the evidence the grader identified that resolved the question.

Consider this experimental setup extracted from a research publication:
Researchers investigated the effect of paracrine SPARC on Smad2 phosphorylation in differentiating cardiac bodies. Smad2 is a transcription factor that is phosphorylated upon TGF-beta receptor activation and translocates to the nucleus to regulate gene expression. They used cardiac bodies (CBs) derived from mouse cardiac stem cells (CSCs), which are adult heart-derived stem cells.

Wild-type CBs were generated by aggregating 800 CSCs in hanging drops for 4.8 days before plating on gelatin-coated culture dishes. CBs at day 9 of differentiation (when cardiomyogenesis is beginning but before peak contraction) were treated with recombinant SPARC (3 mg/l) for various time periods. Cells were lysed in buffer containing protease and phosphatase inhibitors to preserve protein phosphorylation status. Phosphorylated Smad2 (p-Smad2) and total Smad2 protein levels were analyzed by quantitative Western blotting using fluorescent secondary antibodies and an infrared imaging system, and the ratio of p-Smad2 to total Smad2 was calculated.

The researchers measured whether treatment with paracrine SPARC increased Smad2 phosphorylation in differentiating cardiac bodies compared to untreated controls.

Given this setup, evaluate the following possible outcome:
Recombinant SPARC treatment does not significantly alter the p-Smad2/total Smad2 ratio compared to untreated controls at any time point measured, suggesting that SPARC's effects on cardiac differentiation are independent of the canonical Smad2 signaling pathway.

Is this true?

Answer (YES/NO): NO